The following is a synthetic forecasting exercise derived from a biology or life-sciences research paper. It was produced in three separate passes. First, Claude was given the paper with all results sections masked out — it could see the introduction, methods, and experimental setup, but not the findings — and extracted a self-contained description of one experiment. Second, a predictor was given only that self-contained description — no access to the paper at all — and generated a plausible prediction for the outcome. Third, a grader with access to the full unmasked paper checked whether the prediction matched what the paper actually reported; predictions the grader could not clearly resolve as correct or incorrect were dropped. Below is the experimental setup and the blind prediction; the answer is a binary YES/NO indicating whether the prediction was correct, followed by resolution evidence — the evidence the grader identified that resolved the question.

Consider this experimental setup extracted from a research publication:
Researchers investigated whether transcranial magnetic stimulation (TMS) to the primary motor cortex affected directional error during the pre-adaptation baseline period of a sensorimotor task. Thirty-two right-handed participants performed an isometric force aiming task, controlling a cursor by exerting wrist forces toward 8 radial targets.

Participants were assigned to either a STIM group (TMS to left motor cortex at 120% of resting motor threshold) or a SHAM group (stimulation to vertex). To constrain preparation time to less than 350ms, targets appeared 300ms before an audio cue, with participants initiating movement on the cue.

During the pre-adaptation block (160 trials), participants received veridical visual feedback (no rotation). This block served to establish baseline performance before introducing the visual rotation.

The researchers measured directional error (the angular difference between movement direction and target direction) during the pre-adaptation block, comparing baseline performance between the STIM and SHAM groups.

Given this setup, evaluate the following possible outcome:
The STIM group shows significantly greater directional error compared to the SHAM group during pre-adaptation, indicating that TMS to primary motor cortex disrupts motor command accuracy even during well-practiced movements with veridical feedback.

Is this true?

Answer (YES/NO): NO